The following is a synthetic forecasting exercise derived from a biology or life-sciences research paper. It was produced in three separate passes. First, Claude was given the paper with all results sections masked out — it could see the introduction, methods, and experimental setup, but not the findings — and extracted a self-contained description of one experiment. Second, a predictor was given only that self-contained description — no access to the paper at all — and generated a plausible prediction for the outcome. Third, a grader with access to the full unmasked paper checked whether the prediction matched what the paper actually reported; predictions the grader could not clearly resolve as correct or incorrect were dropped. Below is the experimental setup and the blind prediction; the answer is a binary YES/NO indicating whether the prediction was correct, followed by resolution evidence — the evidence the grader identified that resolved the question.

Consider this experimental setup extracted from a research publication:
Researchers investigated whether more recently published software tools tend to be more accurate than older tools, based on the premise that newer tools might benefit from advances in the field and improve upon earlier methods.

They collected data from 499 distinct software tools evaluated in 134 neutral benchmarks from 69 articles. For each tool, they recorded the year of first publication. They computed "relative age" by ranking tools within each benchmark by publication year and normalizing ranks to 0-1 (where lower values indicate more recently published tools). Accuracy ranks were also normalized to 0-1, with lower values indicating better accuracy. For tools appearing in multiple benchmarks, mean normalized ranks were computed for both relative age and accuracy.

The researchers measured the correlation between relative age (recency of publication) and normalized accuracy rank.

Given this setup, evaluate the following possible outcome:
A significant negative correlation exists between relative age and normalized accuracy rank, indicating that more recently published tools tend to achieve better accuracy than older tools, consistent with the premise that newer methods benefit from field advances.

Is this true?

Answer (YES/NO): NO